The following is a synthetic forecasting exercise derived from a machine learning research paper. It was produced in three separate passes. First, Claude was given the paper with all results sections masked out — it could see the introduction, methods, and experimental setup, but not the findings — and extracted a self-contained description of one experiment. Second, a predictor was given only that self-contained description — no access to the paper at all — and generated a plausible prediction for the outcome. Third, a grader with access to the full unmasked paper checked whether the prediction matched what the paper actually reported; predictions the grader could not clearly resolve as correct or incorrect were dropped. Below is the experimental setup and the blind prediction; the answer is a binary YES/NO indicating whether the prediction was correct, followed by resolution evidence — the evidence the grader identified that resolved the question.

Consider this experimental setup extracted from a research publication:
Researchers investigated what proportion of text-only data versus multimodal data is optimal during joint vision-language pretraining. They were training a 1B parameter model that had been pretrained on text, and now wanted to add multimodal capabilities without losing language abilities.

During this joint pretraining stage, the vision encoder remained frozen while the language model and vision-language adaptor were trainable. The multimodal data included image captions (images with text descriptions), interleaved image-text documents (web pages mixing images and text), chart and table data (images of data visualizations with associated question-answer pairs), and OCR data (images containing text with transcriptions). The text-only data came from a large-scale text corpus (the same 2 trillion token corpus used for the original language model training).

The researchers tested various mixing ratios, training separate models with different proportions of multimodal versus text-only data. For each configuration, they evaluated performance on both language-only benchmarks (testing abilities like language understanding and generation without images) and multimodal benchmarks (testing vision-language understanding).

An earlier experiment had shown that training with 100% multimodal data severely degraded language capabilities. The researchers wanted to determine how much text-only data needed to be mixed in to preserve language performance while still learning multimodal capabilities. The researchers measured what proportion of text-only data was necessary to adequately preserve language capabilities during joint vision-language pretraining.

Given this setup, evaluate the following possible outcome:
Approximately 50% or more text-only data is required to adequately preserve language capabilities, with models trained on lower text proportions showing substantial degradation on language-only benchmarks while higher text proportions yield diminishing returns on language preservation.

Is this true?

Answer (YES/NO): NO